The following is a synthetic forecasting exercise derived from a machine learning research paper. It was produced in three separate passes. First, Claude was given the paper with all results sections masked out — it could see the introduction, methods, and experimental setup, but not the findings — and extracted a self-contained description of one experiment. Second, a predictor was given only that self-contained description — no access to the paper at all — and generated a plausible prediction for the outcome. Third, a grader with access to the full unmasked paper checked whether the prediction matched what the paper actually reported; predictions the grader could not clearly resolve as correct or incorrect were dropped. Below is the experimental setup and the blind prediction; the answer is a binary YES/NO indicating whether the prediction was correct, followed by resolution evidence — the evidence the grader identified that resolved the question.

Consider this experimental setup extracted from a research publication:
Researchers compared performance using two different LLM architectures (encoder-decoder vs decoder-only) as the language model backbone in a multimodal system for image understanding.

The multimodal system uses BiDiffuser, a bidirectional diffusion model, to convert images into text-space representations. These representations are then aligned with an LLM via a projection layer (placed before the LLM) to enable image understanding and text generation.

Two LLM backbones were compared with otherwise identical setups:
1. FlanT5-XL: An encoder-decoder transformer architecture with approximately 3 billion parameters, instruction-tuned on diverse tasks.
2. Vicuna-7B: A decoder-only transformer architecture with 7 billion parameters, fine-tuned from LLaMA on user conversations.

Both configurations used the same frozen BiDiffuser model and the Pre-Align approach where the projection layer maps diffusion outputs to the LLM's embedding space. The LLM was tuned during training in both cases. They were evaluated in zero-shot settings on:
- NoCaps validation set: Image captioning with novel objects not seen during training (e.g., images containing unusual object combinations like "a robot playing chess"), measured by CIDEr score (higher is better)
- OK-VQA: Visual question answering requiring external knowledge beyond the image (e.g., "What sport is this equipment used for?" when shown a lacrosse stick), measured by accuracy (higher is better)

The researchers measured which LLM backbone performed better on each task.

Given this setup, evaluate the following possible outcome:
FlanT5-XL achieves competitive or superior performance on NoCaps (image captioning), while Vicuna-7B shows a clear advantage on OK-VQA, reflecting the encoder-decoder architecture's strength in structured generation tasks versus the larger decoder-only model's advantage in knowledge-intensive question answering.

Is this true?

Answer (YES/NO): NO